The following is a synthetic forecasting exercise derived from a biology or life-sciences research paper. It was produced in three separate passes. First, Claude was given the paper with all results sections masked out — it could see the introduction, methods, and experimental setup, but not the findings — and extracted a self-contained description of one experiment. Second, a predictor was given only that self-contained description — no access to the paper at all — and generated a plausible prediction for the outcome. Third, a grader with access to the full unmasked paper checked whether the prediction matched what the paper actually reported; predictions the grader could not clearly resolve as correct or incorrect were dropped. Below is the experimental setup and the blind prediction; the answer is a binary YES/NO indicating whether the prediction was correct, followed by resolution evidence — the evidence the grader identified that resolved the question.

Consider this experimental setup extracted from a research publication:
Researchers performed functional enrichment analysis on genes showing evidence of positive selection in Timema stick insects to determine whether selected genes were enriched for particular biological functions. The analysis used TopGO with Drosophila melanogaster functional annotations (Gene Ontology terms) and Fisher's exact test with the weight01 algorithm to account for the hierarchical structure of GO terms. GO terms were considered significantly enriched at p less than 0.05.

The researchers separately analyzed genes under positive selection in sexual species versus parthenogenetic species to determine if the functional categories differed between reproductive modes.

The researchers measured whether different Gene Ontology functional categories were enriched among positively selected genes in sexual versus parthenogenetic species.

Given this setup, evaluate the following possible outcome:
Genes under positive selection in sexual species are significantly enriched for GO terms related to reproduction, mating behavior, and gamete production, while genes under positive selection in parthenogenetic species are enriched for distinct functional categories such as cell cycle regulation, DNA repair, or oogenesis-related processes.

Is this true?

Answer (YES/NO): NO